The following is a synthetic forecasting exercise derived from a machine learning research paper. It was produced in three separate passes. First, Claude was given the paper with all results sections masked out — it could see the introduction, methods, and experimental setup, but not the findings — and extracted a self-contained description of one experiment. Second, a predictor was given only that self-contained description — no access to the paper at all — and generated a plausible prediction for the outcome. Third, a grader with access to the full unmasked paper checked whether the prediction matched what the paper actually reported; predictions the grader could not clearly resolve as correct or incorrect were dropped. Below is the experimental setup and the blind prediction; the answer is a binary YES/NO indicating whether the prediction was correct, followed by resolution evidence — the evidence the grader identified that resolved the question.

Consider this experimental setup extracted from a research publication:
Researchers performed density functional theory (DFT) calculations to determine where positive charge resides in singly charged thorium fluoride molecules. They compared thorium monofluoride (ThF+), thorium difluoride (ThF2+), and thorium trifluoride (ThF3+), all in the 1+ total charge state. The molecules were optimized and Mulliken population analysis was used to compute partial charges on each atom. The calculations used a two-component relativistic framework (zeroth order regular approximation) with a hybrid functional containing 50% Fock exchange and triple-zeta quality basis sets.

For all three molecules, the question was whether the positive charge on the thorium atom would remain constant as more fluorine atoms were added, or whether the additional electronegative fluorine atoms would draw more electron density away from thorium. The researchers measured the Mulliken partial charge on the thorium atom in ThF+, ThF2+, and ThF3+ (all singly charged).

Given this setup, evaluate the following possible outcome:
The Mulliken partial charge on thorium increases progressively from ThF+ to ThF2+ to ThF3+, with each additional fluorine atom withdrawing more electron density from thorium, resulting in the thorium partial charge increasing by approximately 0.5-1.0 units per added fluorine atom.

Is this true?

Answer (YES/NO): NO